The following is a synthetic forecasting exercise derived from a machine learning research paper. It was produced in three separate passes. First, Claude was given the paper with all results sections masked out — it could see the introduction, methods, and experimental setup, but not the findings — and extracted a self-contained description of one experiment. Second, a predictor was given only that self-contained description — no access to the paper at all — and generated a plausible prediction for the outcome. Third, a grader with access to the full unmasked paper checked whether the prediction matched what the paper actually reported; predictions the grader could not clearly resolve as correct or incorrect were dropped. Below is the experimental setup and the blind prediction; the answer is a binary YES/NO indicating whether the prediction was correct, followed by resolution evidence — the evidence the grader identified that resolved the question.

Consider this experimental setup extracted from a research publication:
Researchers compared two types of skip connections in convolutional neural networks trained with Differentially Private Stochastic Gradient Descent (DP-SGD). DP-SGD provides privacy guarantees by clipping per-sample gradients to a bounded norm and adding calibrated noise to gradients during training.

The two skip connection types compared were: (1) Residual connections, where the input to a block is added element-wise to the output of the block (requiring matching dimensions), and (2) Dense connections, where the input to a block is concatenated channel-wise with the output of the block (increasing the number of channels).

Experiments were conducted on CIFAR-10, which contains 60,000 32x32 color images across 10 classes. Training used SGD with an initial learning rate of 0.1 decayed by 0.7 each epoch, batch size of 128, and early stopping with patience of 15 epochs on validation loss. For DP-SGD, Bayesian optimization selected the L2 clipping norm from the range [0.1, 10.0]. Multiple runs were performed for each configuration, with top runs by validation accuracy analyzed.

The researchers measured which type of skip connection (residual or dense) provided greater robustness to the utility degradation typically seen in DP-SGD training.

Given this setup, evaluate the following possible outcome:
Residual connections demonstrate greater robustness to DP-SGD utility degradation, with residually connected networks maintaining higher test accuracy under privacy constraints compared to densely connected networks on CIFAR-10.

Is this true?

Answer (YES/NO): NO